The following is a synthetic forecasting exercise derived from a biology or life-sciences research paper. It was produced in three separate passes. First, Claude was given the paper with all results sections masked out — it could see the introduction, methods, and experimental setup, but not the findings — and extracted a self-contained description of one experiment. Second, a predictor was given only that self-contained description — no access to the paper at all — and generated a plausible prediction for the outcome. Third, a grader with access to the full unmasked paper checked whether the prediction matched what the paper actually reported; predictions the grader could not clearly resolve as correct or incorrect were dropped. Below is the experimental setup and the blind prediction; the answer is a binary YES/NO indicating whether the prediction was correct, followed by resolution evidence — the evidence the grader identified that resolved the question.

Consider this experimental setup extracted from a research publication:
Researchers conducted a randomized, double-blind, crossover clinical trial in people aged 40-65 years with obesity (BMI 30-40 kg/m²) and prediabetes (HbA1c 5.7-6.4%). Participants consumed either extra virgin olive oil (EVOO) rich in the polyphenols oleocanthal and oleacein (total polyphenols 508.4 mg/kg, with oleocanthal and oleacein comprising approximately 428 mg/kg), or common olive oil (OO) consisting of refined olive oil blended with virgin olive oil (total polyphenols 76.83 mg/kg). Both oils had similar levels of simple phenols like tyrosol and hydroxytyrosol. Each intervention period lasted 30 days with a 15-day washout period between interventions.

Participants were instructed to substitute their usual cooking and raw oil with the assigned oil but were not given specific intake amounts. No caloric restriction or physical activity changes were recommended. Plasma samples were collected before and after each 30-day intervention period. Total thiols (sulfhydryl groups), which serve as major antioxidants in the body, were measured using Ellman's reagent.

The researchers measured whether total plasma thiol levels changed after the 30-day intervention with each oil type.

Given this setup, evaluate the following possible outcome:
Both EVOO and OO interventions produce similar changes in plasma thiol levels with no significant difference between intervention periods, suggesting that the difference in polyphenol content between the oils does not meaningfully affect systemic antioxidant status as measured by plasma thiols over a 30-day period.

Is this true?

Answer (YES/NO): NO